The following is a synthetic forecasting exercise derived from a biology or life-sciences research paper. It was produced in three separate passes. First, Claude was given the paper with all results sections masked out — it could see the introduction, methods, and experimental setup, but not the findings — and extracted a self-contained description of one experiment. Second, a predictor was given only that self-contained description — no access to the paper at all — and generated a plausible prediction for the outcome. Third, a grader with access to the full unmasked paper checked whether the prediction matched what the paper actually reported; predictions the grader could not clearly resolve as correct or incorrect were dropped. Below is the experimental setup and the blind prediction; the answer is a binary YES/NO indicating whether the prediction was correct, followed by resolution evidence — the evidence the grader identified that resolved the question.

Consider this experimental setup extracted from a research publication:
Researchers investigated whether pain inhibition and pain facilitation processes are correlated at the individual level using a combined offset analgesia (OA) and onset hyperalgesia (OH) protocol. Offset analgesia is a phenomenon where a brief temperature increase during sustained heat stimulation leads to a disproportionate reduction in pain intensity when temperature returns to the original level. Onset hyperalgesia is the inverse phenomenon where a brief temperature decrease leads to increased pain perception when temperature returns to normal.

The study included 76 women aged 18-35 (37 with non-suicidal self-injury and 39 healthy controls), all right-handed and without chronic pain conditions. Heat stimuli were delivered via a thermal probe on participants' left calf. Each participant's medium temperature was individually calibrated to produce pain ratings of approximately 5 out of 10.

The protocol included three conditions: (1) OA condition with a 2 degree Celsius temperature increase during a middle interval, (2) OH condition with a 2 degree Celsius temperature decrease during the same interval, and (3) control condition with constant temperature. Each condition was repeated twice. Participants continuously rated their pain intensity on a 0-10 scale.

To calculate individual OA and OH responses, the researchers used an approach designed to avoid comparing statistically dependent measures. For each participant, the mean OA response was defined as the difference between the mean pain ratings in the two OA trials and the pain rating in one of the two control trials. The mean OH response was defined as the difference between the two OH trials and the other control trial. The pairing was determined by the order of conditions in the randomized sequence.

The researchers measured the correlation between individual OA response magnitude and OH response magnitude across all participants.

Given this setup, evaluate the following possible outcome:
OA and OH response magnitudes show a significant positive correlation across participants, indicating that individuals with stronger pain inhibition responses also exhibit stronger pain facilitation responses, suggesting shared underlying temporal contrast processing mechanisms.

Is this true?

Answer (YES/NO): NO